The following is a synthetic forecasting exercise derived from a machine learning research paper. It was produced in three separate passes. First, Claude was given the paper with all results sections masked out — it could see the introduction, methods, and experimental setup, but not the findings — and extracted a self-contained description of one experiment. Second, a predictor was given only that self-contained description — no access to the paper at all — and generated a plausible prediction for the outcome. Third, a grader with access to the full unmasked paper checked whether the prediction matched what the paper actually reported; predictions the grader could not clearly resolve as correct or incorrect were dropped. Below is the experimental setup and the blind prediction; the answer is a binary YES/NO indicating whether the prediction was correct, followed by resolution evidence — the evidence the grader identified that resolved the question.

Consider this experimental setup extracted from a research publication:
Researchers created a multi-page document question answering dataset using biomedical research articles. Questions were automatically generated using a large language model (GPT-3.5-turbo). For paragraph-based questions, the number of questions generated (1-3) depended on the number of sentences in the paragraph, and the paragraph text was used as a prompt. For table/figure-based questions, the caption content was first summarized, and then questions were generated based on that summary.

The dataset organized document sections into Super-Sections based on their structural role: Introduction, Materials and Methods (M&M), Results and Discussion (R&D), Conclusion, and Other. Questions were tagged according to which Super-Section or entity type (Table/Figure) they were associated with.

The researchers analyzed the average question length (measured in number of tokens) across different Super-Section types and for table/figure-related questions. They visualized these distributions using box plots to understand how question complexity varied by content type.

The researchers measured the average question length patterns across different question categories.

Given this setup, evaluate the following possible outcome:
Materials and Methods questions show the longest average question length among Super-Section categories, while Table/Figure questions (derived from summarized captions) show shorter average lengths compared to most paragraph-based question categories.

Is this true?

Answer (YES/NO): NO